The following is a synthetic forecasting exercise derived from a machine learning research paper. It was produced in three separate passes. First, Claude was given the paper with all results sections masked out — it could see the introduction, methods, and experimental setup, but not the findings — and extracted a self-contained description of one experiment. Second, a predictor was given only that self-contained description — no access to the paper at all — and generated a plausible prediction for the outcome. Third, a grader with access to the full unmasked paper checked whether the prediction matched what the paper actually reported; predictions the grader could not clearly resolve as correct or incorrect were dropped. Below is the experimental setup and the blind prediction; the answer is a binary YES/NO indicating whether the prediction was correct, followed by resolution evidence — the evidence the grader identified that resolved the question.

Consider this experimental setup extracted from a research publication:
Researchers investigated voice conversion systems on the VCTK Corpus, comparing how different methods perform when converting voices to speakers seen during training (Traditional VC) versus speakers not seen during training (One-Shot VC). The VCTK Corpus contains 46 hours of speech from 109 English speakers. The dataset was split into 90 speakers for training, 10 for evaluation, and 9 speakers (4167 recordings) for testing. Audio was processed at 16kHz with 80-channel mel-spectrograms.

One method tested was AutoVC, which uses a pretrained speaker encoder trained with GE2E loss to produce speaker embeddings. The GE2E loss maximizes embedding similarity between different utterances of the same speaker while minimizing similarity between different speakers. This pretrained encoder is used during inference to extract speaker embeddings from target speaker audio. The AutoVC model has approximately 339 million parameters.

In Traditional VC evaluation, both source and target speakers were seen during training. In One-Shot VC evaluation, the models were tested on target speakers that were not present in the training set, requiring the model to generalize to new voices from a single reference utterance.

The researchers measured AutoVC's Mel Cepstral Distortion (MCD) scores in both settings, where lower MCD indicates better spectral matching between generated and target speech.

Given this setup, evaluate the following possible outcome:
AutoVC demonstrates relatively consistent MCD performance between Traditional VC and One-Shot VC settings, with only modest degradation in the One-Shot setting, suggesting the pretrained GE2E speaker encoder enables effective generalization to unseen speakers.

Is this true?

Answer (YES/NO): NO